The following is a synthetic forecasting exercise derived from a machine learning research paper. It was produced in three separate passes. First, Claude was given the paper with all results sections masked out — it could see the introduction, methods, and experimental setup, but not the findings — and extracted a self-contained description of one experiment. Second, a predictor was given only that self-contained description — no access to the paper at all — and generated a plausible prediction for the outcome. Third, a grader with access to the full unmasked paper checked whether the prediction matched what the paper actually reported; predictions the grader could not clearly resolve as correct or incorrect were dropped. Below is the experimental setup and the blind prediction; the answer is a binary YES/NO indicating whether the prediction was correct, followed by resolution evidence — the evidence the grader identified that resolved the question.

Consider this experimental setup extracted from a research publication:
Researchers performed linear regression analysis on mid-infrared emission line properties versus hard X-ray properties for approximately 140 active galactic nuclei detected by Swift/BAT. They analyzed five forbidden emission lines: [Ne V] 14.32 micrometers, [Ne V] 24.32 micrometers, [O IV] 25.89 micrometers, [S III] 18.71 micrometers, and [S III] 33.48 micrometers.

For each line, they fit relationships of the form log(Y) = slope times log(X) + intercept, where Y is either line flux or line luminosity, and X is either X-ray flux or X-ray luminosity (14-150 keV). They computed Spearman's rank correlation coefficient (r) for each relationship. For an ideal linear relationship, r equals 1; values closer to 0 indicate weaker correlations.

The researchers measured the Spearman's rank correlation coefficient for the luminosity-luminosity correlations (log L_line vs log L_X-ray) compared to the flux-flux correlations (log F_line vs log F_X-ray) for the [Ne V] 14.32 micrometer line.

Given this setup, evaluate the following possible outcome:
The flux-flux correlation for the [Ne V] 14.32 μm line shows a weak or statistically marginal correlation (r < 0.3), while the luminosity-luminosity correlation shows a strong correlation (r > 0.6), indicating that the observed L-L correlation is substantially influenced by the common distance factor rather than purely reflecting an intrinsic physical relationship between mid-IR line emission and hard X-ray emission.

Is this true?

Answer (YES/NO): NO